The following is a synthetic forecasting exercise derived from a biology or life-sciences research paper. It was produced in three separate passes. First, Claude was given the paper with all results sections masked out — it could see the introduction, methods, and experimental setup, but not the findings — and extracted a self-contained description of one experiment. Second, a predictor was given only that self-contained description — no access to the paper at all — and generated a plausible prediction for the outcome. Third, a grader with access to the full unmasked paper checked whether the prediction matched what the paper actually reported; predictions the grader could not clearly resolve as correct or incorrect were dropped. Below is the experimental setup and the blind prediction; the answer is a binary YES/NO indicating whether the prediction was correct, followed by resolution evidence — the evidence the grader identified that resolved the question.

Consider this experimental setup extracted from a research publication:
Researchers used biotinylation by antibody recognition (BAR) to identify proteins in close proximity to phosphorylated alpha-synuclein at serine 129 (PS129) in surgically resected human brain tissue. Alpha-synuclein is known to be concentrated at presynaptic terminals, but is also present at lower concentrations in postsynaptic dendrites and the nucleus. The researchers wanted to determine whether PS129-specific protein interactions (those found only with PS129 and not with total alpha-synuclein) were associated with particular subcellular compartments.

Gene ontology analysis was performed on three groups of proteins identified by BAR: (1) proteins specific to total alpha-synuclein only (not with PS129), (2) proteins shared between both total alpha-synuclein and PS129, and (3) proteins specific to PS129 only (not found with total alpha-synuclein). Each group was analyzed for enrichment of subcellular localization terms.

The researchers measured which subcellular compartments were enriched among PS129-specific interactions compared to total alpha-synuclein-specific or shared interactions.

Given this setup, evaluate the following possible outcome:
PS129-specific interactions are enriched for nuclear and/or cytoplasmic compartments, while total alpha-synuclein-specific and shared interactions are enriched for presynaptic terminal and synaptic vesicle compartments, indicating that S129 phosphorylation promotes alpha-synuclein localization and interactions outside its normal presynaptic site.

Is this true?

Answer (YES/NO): NO